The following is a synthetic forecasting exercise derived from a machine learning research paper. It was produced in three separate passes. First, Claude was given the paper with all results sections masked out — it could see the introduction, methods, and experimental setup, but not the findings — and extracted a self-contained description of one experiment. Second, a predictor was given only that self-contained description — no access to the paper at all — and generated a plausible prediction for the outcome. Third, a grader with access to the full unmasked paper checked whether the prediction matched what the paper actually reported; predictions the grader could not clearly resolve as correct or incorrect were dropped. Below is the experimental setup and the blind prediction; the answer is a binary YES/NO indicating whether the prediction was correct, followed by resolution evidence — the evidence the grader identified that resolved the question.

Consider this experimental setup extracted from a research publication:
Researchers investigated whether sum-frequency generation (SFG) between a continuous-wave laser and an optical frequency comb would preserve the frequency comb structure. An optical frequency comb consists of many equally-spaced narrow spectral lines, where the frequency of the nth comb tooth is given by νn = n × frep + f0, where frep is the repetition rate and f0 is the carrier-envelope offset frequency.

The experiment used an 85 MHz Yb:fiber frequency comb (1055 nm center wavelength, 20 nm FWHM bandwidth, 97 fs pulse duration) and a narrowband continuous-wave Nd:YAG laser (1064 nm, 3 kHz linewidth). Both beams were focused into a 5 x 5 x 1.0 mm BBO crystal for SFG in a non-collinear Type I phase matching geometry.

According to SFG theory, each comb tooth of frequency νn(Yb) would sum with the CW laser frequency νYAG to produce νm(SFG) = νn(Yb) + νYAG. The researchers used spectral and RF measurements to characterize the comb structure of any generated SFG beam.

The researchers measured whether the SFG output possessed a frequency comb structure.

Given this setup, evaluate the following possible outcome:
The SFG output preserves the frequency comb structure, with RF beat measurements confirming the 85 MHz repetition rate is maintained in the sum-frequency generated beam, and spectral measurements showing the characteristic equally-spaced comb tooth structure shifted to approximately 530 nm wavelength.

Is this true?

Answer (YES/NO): NO